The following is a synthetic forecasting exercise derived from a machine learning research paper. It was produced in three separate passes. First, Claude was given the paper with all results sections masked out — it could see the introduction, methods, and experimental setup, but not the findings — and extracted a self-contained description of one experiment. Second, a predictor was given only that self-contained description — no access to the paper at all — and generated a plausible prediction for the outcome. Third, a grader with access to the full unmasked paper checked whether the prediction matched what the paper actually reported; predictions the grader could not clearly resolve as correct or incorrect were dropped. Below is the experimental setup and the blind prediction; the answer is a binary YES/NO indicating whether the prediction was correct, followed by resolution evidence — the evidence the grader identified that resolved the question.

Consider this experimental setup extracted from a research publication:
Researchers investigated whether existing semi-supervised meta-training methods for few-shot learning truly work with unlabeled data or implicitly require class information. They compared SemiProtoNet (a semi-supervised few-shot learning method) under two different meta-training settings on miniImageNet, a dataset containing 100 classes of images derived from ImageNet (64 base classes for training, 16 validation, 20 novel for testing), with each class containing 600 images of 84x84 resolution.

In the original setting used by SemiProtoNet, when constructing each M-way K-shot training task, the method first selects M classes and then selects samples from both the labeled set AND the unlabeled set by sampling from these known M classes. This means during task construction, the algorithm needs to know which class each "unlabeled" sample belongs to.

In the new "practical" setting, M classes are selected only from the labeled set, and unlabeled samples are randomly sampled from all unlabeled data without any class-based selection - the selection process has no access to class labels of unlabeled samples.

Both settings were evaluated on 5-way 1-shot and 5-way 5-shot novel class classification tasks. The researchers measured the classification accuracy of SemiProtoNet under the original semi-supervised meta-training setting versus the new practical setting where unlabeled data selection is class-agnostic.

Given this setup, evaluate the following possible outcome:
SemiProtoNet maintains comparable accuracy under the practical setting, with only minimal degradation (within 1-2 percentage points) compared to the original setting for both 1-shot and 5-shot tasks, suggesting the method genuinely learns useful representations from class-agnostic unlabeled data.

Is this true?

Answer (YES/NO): NO